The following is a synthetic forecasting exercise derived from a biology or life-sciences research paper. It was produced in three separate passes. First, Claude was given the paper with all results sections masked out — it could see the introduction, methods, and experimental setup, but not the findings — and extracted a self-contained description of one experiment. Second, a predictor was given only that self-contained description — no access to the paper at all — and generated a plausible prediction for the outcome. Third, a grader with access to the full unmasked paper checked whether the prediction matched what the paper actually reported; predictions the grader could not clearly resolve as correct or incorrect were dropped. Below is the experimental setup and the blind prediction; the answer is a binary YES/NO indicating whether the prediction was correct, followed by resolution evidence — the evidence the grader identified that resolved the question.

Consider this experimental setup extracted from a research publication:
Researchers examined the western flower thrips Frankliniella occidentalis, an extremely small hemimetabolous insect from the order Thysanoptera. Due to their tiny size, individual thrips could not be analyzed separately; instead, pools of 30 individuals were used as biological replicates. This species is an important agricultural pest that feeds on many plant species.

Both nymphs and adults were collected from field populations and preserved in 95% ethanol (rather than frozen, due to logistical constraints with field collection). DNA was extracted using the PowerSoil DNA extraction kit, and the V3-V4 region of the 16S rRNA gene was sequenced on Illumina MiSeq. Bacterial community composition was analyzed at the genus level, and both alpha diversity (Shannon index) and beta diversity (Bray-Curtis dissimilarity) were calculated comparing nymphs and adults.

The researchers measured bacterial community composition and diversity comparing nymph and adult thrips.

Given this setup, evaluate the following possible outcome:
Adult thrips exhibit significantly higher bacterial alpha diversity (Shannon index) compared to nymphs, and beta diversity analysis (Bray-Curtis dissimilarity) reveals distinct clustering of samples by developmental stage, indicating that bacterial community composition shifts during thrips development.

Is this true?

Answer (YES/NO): NO